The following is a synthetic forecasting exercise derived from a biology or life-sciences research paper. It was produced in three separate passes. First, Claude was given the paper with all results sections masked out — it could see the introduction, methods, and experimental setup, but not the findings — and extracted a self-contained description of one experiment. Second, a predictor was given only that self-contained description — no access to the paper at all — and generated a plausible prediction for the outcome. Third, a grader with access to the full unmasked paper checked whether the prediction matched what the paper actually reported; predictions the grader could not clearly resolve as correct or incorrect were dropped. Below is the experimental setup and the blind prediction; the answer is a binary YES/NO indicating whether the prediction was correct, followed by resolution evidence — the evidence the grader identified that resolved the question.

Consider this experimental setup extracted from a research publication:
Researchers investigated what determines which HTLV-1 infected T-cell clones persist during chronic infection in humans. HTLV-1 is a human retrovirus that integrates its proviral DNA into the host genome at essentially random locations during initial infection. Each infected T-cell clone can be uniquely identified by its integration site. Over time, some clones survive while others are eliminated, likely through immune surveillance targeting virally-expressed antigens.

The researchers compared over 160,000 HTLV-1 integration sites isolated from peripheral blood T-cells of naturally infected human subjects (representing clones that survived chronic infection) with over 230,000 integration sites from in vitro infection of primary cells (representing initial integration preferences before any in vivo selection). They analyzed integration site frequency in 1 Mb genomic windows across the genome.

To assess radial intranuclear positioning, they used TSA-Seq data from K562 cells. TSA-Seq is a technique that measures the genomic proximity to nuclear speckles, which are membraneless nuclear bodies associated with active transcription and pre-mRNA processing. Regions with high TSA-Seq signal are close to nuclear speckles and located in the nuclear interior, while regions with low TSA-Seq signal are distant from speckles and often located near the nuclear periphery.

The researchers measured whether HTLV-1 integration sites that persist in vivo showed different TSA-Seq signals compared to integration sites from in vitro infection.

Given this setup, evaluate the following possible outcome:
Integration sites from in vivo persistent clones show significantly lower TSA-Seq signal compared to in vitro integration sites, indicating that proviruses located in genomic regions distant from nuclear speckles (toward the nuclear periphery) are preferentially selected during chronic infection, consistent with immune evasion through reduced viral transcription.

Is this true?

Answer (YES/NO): YES